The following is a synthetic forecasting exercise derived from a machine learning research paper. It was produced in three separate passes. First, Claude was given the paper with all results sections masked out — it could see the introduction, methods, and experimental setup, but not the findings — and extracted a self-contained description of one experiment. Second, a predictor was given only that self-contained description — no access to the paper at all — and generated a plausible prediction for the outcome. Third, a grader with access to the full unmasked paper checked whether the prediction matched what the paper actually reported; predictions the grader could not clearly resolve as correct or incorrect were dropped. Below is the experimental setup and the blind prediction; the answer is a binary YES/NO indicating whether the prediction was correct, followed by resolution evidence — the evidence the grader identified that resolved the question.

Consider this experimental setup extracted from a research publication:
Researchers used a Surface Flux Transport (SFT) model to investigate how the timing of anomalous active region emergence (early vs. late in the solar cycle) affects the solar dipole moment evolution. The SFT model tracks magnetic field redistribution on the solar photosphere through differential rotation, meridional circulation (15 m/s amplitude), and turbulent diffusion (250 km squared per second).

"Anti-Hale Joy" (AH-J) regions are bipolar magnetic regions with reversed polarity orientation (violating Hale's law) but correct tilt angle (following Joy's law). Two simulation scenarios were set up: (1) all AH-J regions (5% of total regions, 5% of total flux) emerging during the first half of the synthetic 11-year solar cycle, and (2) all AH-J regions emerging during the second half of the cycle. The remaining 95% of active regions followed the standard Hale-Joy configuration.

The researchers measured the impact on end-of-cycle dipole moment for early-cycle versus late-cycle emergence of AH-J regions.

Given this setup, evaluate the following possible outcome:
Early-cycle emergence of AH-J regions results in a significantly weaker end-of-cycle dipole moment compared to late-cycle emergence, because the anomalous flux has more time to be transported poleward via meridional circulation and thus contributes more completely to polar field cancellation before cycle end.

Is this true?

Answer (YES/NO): NO